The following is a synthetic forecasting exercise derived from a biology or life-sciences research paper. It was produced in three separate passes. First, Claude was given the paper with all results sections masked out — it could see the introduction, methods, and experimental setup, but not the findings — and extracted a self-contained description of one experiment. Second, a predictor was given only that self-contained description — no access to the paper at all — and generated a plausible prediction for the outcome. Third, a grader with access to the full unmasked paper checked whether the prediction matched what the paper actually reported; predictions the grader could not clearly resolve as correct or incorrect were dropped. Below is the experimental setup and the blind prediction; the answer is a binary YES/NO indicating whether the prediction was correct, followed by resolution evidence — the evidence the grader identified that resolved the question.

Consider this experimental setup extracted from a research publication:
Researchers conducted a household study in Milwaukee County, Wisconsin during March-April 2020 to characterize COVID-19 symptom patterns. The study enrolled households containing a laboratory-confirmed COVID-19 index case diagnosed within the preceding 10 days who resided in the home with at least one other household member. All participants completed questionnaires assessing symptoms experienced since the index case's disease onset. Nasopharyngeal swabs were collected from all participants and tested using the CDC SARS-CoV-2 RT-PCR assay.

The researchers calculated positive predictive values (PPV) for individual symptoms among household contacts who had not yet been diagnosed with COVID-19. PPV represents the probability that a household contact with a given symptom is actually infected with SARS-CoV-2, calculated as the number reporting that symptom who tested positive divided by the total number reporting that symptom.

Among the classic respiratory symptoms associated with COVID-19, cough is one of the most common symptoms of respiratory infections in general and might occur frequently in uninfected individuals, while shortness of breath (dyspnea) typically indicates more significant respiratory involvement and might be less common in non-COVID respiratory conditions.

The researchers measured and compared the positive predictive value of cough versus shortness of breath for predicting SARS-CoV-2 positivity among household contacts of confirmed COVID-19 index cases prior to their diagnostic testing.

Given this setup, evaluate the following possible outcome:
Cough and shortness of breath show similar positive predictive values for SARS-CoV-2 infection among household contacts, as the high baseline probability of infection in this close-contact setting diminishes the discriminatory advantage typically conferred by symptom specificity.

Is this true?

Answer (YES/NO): NO